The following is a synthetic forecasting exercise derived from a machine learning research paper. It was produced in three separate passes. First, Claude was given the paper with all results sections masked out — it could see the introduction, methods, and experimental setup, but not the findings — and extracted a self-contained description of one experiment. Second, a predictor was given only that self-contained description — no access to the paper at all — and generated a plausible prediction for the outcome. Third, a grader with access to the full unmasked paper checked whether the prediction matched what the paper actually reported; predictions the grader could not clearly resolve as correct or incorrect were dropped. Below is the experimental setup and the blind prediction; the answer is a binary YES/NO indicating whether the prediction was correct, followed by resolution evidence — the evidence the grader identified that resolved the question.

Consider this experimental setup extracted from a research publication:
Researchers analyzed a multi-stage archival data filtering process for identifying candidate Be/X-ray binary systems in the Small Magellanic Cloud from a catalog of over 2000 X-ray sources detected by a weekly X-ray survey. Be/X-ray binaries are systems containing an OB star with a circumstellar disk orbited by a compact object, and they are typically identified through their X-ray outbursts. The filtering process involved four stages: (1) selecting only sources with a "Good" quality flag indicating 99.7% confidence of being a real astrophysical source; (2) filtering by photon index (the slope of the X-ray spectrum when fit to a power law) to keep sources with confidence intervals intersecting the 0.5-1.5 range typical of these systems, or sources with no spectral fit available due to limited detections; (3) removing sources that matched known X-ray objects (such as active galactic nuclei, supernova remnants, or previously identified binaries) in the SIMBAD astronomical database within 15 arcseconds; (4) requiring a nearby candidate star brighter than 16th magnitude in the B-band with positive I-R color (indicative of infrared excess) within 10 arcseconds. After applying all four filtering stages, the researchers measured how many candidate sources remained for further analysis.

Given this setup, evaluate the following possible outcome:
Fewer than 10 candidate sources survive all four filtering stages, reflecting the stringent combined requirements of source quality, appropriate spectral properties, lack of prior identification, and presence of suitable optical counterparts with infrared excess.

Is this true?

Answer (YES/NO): NO